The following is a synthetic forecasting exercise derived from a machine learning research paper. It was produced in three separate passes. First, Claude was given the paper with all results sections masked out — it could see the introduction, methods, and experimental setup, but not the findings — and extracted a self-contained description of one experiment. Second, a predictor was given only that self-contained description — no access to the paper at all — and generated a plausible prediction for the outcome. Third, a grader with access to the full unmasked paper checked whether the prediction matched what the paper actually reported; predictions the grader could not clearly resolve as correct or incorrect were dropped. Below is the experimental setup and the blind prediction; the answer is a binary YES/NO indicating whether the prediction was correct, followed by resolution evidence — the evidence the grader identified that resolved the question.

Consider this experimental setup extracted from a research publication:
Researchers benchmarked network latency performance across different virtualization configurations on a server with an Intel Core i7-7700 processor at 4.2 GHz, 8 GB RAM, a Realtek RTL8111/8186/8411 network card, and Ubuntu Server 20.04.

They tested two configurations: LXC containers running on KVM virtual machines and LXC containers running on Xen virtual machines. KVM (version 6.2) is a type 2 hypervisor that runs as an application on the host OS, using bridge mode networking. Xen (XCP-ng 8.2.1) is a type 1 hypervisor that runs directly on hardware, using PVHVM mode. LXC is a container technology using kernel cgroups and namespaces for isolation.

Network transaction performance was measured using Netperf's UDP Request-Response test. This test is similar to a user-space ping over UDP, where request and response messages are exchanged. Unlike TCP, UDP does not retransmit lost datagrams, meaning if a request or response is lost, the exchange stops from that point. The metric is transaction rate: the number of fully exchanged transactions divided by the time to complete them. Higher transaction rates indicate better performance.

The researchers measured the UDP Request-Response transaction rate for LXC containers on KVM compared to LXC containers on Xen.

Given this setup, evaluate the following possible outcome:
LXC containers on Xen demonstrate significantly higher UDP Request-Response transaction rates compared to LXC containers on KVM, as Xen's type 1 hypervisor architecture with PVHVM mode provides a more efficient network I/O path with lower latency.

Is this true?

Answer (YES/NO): NO